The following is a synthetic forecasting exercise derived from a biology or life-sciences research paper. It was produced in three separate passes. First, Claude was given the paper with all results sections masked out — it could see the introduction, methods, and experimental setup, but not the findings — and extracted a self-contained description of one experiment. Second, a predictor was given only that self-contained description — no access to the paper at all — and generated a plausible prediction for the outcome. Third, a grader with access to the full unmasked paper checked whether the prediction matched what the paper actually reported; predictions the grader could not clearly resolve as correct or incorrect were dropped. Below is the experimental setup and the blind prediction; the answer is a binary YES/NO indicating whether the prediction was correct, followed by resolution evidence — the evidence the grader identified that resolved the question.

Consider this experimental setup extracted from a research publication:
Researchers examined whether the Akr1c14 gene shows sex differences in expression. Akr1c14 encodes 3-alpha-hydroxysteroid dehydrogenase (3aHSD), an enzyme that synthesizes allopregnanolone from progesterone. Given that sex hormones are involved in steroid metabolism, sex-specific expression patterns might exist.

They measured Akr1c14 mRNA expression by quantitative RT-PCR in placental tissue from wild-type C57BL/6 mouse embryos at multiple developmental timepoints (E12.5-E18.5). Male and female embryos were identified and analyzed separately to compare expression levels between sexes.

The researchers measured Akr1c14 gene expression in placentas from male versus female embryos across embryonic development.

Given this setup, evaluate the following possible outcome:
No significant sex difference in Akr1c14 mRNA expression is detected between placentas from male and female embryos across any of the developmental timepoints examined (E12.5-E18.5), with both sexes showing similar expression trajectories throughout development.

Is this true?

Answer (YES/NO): YES